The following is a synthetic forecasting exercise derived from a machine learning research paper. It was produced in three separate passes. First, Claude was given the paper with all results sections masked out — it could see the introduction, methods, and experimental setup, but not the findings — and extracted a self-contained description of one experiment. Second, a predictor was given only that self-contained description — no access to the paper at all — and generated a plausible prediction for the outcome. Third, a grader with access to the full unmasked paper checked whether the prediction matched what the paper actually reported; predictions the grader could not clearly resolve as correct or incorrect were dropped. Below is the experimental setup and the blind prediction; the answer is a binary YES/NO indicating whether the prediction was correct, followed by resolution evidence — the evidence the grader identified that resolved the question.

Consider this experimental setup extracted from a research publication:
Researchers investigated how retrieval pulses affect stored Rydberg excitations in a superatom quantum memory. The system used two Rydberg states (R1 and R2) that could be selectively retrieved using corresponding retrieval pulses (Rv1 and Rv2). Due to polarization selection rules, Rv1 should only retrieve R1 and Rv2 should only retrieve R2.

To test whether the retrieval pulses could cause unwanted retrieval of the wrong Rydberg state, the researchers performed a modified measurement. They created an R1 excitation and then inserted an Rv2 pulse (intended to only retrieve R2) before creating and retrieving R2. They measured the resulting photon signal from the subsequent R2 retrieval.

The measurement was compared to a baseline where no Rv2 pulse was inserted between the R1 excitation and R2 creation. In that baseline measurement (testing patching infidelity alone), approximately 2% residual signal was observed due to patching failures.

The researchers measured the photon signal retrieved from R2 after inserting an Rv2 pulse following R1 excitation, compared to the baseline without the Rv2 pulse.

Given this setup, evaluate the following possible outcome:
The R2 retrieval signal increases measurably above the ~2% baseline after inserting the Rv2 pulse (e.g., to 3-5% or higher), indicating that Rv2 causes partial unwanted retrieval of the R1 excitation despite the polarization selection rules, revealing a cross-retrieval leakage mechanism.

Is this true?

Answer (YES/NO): YES